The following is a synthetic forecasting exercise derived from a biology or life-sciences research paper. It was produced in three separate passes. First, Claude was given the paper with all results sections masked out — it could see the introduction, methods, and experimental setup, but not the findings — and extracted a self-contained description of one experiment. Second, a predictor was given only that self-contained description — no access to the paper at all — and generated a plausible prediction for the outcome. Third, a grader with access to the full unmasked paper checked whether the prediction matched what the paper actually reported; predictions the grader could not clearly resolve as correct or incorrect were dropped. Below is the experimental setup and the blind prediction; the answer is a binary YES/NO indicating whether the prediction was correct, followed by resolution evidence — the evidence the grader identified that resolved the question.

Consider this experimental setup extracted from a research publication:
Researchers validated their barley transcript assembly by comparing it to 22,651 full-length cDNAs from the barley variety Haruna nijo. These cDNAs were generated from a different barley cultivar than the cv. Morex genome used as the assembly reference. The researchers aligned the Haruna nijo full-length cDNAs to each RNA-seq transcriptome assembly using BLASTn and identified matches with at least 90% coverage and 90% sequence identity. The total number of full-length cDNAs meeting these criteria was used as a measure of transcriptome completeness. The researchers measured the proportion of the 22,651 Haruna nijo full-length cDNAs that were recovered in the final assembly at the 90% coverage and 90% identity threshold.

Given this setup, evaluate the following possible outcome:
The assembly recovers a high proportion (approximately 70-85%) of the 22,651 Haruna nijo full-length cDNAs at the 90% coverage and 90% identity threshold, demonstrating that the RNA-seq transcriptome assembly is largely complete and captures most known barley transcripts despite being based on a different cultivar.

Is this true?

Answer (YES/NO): YES